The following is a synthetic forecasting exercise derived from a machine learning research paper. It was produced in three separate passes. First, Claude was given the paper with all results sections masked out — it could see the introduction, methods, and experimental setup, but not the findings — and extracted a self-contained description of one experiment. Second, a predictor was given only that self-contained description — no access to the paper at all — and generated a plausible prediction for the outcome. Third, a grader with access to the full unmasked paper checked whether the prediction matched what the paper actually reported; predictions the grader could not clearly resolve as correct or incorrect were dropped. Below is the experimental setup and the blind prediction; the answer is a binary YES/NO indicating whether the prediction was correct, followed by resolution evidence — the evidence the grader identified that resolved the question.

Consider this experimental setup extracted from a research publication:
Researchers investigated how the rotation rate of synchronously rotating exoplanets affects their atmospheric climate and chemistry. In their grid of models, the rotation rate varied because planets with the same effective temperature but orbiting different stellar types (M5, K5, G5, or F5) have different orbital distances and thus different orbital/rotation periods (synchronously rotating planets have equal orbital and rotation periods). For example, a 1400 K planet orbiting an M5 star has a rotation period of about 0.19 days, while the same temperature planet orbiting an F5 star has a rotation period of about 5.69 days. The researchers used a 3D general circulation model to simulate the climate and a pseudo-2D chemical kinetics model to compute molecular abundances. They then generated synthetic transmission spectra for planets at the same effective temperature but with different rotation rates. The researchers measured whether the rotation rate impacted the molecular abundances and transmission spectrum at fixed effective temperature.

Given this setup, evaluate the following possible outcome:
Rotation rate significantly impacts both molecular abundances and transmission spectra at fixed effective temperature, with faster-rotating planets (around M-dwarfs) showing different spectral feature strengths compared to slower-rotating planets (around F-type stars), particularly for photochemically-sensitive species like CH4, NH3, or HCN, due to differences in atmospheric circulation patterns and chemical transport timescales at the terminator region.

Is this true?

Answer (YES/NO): NO